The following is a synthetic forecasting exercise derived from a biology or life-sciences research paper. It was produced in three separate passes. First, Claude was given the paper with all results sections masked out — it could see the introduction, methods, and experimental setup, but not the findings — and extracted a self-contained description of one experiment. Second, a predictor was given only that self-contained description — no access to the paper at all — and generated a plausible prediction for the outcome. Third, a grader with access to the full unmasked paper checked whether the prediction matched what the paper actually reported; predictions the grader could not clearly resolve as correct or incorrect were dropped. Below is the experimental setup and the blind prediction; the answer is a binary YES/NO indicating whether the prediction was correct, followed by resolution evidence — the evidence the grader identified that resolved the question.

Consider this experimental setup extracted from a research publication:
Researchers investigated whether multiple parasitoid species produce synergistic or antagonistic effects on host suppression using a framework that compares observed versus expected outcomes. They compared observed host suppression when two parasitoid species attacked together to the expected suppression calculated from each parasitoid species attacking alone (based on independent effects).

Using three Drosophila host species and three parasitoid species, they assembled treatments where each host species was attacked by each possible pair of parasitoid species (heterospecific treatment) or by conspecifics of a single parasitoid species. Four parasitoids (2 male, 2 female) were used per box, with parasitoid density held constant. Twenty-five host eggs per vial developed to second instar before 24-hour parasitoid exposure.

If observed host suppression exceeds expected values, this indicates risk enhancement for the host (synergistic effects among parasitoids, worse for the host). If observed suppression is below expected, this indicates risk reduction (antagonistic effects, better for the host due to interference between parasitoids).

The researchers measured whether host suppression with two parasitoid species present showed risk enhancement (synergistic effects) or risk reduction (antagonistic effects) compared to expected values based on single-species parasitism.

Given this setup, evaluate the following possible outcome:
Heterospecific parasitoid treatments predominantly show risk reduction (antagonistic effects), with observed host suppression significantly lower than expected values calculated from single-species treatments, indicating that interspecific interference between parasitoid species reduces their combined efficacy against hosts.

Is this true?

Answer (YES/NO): NO